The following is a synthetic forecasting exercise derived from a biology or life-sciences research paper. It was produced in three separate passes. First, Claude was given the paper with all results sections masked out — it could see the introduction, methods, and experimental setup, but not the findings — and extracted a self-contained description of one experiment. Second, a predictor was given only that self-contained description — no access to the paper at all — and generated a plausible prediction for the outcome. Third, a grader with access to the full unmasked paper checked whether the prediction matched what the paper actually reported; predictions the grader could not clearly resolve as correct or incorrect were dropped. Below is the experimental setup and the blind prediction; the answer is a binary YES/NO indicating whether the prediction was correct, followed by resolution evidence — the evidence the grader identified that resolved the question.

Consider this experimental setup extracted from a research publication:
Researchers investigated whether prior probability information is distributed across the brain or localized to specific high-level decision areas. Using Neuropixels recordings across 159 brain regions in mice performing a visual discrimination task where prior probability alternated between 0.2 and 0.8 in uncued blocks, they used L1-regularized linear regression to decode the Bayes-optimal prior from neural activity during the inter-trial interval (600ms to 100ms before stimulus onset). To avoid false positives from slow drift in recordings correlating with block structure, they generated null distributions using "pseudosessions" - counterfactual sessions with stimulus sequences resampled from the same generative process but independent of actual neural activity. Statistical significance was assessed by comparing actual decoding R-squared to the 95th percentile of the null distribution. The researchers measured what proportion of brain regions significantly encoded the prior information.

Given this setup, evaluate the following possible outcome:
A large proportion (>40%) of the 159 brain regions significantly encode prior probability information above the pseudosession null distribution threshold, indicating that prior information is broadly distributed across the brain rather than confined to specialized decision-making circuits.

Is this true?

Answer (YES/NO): NO